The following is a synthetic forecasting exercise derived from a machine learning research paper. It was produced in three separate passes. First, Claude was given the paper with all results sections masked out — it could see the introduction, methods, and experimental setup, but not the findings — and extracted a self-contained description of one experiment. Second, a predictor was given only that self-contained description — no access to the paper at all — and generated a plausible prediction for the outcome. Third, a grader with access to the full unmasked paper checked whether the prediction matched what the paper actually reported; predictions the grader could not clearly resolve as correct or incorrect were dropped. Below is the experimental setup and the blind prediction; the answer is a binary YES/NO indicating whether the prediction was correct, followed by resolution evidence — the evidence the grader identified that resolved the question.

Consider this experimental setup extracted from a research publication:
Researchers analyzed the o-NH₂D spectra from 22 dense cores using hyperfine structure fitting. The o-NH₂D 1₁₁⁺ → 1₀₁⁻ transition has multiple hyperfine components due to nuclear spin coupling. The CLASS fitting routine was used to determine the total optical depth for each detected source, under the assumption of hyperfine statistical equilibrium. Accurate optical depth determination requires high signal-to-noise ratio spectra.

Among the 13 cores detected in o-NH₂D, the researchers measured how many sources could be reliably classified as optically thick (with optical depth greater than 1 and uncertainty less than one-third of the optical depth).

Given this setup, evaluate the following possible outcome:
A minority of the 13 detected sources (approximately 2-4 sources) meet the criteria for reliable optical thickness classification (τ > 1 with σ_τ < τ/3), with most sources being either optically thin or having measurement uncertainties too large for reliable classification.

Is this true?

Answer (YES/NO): YES